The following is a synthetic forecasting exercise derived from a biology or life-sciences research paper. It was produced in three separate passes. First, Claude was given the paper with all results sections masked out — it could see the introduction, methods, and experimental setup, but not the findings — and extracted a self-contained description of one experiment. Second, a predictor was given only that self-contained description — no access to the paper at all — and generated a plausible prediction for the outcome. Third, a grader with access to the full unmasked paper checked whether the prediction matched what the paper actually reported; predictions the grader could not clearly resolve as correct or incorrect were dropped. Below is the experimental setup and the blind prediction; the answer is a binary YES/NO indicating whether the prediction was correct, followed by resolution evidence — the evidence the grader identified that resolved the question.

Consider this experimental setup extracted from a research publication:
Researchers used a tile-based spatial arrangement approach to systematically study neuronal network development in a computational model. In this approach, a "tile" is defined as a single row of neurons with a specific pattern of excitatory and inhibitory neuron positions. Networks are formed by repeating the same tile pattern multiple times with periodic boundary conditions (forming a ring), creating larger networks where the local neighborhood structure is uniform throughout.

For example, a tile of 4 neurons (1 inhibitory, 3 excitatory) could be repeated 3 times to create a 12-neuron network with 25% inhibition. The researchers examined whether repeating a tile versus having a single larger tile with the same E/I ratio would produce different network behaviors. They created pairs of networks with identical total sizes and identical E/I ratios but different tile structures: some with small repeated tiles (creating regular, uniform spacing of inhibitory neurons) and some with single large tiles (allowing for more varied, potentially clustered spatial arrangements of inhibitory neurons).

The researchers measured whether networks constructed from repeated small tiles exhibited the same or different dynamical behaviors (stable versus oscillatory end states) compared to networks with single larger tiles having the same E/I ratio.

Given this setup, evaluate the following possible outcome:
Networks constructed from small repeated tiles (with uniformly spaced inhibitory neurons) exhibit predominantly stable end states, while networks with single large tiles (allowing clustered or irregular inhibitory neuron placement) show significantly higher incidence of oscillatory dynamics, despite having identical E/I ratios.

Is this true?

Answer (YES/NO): YES